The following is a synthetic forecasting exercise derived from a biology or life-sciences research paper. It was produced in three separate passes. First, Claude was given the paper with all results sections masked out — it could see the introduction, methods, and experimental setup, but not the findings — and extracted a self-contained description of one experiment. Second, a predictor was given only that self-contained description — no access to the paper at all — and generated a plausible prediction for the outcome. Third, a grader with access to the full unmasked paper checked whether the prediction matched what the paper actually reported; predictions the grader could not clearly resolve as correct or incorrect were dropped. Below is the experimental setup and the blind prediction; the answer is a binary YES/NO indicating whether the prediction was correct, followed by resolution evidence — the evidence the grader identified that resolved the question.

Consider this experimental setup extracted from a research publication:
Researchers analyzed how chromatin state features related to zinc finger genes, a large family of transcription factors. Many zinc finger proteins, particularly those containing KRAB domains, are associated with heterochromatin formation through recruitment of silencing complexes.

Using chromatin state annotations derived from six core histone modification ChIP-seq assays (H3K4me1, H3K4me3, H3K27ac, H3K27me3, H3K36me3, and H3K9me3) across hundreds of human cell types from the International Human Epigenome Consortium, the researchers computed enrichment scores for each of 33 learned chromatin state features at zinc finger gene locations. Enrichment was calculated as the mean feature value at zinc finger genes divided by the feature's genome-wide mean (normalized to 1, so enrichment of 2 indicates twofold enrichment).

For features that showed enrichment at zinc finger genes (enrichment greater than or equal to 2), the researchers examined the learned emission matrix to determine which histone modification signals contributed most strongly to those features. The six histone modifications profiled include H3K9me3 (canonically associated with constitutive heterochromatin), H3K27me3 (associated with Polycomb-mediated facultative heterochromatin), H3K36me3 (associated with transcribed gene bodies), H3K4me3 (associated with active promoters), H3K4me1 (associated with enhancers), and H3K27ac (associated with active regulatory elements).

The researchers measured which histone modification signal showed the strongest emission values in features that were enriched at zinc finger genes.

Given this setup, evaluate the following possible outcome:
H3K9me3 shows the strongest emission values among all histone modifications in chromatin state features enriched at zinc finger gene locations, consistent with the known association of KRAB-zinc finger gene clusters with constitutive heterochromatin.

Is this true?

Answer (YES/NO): NO